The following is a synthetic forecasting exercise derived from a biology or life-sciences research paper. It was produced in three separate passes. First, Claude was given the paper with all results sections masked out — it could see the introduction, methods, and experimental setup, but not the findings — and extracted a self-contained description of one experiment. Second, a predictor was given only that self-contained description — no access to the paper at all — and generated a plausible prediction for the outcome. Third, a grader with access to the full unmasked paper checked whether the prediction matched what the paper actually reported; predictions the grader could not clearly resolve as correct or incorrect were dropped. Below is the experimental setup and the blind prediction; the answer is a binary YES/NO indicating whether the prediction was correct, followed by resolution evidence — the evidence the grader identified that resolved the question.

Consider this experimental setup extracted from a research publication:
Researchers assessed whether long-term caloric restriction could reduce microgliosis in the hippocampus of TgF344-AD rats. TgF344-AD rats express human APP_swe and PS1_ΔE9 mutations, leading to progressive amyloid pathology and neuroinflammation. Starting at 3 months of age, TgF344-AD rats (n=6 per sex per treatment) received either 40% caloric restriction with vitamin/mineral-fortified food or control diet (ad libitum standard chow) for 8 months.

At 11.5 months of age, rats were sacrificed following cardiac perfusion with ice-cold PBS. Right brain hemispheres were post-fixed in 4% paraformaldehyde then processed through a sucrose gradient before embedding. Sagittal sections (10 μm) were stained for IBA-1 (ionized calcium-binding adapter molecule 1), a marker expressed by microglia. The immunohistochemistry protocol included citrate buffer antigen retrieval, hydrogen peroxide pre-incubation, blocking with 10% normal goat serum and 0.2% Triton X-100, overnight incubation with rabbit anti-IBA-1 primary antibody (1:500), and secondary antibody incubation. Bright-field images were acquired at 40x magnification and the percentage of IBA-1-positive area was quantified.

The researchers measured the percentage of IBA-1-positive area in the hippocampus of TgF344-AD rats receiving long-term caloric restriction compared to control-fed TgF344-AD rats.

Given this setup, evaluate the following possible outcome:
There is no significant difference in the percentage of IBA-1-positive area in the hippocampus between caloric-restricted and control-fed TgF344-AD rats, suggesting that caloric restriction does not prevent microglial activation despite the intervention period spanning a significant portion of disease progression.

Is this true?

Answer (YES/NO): NO